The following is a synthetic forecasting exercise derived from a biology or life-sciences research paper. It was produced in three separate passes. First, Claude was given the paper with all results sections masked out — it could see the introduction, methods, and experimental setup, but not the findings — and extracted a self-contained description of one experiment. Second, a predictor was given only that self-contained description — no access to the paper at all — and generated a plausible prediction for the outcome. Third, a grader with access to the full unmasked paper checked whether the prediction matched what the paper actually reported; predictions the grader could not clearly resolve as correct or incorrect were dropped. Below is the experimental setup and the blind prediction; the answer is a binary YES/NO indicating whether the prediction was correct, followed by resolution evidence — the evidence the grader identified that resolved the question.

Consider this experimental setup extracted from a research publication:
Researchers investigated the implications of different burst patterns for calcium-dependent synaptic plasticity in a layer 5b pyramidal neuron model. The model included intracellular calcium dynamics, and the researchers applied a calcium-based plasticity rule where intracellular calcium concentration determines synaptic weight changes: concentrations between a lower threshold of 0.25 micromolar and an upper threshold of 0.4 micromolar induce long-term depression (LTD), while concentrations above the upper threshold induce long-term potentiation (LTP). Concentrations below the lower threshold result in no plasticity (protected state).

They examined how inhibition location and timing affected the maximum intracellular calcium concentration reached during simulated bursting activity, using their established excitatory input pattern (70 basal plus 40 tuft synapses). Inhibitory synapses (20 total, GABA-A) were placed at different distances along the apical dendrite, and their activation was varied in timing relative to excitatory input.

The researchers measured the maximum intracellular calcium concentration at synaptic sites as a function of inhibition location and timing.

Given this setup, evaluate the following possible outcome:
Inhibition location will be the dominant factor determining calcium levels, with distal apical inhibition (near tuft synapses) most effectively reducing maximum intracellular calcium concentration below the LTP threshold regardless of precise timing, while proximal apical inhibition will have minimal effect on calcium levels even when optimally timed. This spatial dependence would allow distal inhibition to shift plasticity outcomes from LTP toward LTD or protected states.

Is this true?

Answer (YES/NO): NO